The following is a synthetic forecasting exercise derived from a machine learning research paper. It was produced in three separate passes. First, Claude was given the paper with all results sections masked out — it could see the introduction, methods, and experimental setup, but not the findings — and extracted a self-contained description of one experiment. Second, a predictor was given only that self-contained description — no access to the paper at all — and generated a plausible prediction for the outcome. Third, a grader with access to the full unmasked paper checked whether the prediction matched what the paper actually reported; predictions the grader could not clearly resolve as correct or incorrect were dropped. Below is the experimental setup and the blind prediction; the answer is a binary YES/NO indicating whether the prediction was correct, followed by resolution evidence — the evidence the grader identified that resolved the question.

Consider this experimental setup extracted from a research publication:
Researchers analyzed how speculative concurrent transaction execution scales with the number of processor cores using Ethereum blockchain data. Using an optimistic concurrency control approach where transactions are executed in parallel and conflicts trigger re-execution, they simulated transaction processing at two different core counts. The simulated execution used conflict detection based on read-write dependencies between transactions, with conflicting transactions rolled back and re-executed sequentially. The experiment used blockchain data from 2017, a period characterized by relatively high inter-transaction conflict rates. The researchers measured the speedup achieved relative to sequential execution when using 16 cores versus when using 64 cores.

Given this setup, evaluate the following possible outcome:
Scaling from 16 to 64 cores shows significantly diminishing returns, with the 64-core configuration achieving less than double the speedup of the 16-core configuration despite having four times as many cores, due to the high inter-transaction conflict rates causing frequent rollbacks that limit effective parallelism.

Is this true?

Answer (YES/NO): NO